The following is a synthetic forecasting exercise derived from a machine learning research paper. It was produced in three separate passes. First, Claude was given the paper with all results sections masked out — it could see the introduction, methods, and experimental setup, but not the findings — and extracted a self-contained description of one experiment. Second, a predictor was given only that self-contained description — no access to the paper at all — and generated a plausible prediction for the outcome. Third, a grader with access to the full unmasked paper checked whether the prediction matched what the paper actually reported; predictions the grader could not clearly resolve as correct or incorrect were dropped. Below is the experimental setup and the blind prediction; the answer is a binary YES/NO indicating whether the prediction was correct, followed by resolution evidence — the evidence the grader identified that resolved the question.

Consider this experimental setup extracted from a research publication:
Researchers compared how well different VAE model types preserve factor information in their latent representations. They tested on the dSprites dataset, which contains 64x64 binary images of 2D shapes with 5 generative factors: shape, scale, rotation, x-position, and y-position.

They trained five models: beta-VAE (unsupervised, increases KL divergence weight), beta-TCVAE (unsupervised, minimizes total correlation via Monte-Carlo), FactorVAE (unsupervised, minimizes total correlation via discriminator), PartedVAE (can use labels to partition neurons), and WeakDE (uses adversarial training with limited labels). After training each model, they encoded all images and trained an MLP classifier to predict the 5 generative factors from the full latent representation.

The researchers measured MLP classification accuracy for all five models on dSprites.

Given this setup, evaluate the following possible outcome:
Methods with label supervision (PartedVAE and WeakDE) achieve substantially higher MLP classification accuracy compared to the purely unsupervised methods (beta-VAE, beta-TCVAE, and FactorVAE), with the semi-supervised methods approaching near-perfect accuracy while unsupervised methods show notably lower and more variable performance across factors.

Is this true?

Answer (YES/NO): NO